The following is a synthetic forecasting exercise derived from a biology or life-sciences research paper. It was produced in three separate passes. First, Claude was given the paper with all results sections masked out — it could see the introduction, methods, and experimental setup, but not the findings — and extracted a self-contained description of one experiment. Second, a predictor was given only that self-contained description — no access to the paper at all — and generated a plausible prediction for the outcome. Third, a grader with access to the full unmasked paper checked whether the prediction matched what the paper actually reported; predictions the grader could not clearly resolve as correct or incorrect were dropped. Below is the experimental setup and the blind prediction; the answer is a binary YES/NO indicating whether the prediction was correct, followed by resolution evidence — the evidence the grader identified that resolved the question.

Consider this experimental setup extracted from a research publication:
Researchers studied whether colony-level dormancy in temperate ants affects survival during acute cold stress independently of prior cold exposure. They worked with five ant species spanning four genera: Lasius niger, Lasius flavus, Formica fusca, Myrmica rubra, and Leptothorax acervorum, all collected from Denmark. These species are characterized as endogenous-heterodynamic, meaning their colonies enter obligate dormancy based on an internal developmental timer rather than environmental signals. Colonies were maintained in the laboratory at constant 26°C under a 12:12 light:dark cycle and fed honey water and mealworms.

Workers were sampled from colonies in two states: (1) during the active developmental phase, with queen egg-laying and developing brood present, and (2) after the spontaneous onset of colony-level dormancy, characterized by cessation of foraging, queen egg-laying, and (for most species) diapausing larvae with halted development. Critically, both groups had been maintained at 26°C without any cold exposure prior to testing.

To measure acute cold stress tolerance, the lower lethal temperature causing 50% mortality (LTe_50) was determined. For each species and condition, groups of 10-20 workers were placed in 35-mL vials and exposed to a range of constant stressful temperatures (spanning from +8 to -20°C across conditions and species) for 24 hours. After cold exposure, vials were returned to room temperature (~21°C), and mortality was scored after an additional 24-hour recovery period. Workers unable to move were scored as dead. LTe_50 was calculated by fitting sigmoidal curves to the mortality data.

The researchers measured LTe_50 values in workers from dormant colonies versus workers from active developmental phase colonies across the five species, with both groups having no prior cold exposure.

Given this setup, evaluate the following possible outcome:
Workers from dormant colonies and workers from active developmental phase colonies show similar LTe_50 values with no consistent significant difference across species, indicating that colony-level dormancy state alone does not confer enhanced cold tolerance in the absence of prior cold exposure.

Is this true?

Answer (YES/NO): NO